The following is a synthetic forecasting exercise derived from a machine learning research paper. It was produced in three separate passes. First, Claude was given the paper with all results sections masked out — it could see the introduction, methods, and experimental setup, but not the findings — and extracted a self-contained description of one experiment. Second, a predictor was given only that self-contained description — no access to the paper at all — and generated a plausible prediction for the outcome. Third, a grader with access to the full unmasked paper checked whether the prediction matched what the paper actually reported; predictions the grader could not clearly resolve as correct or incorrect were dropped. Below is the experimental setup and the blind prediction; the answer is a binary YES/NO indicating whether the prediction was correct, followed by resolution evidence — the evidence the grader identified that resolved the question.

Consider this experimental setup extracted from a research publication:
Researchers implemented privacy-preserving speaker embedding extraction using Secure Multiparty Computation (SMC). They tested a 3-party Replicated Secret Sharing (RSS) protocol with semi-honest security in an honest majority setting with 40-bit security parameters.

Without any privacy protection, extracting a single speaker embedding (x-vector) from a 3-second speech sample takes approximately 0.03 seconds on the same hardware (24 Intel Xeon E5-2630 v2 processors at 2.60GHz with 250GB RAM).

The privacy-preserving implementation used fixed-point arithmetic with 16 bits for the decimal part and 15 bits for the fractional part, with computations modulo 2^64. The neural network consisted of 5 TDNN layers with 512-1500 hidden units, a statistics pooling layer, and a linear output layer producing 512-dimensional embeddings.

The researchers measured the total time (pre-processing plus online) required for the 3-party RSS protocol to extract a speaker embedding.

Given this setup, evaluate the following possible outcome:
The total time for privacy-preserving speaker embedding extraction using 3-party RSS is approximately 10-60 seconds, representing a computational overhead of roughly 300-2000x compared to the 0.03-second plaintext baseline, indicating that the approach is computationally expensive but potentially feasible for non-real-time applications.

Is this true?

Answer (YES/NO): YES